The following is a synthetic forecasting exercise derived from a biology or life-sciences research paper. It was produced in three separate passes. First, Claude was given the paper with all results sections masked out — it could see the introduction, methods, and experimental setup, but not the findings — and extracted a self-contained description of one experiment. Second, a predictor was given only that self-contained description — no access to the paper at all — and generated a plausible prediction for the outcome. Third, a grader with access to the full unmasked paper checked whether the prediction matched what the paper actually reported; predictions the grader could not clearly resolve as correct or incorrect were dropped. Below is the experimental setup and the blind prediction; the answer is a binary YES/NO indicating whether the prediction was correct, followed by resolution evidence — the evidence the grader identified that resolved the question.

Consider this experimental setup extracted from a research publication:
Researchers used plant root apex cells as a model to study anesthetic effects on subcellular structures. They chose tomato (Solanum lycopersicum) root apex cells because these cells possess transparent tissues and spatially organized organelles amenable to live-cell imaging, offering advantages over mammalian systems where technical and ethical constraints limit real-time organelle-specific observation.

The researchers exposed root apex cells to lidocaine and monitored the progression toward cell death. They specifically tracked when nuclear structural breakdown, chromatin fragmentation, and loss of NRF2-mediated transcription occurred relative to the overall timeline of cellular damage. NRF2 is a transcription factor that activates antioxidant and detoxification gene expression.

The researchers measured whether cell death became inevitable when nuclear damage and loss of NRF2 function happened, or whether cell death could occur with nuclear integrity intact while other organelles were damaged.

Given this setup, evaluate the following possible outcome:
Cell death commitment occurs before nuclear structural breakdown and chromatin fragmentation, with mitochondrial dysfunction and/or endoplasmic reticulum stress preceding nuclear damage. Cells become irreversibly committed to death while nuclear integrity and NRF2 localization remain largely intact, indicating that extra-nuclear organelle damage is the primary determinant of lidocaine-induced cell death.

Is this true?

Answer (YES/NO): NO